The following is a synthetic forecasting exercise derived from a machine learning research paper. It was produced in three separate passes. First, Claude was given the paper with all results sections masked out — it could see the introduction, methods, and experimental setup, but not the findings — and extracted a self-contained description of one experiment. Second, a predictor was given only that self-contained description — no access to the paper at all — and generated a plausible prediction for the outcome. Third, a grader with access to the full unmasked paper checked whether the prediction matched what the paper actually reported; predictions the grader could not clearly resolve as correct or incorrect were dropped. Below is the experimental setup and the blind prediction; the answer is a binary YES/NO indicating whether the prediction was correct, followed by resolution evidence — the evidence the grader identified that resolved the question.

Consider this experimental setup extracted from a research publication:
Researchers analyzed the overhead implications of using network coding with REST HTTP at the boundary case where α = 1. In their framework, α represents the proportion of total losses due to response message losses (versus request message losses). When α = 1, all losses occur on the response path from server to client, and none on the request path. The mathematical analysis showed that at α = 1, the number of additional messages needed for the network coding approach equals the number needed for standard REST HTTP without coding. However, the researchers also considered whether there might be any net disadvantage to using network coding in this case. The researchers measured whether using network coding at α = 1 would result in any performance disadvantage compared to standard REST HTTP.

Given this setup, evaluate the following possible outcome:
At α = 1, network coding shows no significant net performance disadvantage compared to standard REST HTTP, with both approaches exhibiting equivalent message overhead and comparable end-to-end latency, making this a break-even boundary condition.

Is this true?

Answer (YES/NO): NO